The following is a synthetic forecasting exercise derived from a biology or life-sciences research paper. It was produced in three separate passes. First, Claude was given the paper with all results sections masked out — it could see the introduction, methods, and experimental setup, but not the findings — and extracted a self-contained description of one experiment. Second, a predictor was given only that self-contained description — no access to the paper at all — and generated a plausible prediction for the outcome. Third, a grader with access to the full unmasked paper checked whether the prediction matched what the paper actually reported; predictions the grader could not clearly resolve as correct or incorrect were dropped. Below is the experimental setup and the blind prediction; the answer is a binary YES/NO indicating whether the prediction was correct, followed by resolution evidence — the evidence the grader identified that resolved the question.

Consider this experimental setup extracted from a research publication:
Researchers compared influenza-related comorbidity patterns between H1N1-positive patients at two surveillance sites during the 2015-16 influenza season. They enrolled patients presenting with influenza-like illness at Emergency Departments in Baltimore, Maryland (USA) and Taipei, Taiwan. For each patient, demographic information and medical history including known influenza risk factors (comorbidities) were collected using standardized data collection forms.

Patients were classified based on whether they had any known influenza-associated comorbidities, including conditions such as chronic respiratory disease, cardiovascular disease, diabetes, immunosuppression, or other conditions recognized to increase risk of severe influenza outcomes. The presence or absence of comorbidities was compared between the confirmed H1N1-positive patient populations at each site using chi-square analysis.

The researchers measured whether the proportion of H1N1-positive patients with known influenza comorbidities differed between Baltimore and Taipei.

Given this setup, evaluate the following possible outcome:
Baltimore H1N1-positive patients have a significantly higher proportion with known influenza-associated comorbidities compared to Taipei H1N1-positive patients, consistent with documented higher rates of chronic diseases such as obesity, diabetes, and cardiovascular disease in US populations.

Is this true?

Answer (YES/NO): YES